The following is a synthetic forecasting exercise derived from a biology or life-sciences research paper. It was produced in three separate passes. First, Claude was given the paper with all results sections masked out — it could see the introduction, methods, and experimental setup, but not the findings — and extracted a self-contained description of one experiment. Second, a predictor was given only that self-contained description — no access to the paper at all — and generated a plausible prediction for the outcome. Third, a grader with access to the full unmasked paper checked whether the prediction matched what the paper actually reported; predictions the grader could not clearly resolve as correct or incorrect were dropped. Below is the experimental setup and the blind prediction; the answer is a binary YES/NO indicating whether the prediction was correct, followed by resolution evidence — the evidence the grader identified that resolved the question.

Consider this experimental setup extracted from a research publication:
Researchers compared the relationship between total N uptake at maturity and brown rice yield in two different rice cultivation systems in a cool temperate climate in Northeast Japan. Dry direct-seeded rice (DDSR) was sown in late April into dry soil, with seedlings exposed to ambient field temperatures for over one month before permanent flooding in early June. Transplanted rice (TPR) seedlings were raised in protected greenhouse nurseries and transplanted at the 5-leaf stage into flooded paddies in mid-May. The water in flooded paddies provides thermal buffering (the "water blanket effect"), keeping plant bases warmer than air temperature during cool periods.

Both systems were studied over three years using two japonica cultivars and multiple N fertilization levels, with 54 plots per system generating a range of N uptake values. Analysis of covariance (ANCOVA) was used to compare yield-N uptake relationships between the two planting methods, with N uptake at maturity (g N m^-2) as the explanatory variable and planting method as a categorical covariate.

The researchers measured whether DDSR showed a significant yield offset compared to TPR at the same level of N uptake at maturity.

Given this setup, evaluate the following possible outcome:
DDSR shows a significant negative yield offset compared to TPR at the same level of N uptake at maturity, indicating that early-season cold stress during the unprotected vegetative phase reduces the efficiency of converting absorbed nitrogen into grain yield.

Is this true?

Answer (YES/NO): YES